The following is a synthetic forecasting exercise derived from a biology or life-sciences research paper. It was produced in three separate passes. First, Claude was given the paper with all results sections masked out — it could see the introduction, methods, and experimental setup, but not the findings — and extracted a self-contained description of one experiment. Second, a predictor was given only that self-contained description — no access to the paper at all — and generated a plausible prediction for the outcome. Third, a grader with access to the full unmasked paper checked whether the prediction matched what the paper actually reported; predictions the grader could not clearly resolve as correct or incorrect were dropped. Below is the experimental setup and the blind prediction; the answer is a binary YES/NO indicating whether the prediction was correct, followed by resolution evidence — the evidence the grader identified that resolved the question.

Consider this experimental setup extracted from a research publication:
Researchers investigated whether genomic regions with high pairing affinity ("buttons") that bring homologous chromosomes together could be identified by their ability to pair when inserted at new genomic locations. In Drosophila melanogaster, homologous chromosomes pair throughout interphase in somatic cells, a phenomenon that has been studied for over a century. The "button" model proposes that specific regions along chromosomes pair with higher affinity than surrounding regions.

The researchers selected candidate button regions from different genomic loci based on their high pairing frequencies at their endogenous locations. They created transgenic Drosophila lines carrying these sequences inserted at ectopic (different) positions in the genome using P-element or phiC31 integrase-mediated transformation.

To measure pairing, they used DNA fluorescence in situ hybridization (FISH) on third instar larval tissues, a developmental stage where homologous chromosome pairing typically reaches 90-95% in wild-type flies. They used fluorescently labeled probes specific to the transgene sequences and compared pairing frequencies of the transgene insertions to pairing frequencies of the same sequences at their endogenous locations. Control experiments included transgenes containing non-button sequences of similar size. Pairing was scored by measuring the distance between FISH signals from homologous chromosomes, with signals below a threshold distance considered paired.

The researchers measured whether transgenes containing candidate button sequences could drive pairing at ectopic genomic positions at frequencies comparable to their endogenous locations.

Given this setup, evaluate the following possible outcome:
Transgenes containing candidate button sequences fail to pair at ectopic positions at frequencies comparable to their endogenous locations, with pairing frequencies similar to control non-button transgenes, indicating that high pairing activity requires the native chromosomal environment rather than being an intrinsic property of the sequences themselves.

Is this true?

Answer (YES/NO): NO